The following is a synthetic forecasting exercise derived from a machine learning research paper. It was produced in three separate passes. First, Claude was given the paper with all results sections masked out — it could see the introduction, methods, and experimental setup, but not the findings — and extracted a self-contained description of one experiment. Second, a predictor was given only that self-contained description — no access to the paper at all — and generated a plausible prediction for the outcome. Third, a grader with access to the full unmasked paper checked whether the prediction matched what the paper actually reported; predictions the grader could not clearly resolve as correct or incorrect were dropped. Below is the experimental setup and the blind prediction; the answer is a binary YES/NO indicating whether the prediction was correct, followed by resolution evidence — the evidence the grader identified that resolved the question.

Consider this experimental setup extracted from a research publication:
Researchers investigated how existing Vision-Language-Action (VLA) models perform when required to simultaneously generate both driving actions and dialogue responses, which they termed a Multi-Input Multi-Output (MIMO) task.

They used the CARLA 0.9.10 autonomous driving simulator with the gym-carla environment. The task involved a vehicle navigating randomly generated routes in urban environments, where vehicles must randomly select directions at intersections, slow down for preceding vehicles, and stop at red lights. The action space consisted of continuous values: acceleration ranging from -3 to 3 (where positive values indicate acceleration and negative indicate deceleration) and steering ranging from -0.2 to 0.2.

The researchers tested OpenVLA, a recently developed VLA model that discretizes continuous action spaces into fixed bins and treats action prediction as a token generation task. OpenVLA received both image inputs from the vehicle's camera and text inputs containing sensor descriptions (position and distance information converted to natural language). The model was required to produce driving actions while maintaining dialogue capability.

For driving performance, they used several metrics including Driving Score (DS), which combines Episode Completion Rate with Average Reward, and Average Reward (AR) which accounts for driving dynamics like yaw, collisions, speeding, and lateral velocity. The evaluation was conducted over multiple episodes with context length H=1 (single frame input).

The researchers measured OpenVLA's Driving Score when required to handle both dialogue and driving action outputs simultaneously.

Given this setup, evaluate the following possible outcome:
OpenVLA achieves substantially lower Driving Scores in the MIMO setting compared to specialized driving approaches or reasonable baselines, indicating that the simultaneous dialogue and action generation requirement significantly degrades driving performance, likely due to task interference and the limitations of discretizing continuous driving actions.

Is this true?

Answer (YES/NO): NO